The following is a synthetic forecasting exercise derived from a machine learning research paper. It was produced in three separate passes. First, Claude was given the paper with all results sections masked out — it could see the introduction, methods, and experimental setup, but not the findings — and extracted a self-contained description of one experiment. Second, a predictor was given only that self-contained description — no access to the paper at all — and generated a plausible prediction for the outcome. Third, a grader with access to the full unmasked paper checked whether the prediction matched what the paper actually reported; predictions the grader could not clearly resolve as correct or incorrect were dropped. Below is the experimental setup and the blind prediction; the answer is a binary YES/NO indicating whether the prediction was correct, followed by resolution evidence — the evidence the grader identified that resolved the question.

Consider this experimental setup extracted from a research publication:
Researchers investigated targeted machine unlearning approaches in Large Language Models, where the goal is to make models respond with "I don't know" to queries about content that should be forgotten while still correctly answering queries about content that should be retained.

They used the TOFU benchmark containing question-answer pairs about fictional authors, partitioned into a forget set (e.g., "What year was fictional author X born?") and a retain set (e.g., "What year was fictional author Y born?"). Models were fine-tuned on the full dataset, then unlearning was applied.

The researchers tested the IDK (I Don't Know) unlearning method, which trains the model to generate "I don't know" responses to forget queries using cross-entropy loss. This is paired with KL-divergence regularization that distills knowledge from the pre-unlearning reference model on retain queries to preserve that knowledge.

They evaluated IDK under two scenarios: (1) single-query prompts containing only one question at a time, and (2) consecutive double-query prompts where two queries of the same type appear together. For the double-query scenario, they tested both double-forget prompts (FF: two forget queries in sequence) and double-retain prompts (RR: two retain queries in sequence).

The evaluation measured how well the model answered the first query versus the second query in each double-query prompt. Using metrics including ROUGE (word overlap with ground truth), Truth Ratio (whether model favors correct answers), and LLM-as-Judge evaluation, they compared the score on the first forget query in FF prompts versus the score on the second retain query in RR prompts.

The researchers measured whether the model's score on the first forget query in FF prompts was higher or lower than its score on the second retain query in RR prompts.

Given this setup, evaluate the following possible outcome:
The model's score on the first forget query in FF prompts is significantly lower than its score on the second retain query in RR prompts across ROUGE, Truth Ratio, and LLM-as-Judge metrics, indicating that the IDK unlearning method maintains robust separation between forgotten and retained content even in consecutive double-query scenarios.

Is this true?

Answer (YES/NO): NO